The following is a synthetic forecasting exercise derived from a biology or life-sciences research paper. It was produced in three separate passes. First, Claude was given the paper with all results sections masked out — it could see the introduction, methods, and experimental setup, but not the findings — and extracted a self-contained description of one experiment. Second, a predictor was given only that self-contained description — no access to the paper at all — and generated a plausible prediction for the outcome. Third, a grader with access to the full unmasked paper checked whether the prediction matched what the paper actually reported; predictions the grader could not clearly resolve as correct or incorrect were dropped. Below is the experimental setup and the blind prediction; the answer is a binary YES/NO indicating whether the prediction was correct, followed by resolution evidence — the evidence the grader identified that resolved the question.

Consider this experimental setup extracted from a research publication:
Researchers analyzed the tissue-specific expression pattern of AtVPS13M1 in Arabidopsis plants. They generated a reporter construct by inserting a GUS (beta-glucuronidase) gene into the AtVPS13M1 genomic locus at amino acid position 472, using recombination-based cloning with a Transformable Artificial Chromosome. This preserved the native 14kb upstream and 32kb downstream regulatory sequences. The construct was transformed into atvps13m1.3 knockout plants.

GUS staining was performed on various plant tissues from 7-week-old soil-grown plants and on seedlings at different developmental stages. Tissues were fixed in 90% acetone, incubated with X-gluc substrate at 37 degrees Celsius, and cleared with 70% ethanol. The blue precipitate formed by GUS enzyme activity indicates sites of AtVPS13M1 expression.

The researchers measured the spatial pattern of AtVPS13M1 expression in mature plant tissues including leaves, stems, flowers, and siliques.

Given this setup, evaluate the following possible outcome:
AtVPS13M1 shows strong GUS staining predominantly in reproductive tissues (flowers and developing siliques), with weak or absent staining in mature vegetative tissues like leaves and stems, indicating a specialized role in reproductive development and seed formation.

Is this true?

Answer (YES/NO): NO